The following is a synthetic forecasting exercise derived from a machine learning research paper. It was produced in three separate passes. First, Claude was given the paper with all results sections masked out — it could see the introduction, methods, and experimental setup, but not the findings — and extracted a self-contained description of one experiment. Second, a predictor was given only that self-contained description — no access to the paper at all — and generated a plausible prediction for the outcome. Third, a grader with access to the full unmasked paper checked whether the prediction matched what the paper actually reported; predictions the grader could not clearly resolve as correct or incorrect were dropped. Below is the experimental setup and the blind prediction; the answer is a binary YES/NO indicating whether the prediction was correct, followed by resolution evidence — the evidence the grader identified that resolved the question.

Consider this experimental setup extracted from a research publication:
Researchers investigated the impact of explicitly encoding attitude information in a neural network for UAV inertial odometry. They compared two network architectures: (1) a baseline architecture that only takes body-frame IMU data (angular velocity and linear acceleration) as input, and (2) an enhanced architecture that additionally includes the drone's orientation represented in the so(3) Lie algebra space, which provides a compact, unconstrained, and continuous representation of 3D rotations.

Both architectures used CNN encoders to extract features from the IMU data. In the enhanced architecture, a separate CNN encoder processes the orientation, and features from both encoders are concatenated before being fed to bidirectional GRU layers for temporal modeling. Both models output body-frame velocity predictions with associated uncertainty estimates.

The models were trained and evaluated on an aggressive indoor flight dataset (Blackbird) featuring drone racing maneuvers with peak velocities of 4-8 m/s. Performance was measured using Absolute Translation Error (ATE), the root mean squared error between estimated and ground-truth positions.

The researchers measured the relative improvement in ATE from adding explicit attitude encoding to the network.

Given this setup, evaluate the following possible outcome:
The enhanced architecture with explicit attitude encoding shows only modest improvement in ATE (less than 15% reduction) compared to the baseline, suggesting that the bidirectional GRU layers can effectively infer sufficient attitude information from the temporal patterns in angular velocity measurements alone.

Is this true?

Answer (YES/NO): NO